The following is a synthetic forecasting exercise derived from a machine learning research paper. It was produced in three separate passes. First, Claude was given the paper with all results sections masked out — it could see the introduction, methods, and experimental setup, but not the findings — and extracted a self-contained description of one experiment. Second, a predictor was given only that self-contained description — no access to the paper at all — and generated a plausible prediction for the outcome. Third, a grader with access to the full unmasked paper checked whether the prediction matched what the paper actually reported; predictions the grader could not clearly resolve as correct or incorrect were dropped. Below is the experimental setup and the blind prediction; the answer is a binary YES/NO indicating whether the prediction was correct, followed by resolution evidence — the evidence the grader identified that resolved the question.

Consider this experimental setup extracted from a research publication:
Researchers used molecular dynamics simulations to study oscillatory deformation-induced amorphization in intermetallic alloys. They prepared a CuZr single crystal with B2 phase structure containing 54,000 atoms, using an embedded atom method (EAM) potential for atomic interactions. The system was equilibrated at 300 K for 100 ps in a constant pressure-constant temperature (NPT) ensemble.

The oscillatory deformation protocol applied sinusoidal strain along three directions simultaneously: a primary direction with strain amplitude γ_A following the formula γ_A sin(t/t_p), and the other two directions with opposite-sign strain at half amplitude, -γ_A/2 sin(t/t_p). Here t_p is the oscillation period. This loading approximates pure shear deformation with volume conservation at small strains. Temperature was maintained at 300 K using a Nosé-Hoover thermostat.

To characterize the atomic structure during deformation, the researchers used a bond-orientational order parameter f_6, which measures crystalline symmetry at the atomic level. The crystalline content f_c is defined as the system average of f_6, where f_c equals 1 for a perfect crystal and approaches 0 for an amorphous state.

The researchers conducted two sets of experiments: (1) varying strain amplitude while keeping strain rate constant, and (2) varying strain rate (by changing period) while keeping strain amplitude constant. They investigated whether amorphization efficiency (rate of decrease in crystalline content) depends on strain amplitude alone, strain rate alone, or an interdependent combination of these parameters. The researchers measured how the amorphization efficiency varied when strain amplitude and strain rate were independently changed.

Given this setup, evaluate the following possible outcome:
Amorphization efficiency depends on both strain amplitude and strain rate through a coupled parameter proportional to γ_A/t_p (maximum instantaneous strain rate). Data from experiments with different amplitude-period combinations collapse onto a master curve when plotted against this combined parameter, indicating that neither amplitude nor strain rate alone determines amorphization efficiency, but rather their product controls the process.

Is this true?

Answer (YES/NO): NO